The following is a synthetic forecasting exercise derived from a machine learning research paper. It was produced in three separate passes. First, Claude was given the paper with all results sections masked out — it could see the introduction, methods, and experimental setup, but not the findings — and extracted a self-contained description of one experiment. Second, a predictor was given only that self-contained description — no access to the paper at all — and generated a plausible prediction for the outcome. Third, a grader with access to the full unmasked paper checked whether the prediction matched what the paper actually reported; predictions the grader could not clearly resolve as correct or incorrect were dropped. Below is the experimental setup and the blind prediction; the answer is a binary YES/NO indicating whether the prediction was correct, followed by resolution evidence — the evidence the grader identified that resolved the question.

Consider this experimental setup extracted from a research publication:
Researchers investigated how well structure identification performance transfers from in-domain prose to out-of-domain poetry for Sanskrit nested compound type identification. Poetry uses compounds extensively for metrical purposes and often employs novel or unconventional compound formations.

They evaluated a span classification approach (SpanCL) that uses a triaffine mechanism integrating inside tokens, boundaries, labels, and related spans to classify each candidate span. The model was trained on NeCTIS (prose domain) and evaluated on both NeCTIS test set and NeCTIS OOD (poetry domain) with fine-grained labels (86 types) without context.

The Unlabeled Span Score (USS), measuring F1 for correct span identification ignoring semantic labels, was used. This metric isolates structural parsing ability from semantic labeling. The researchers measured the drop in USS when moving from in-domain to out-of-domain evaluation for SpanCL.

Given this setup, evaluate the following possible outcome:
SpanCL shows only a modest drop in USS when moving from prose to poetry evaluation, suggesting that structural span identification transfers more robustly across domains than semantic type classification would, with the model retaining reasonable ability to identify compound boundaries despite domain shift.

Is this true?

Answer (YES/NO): YES